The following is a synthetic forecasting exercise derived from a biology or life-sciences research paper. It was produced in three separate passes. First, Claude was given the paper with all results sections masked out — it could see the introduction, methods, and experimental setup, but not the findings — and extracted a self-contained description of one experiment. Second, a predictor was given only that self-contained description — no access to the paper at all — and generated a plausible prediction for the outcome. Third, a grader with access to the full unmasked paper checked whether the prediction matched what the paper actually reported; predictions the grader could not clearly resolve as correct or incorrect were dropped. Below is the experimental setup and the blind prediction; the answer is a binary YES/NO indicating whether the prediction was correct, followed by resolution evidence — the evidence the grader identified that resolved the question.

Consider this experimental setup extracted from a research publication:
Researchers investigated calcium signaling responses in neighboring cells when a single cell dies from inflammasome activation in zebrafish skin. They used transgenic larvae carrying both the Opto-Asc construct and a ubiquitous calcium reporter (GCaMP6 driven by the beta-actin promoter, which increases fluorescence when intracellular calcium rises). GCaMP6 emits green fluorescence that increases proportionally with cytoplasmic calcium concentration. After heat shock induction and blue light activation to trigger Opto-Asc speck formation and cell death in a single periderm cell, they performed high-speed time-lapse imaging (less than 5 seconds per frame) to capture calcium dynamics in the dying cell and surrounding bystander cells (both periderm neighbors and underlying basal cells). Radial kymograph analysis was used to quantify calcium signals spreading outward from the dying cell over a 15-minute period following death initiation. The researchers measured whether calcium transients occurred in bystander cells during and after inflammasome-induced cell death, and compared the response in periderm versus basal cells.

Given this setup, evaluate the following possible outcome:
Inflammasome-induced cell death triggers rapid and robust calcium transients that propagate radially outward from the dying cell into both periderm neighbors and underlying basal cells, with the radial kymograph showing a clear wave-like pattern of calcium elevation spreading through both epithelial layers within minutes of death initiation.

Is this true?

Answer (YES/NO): YES